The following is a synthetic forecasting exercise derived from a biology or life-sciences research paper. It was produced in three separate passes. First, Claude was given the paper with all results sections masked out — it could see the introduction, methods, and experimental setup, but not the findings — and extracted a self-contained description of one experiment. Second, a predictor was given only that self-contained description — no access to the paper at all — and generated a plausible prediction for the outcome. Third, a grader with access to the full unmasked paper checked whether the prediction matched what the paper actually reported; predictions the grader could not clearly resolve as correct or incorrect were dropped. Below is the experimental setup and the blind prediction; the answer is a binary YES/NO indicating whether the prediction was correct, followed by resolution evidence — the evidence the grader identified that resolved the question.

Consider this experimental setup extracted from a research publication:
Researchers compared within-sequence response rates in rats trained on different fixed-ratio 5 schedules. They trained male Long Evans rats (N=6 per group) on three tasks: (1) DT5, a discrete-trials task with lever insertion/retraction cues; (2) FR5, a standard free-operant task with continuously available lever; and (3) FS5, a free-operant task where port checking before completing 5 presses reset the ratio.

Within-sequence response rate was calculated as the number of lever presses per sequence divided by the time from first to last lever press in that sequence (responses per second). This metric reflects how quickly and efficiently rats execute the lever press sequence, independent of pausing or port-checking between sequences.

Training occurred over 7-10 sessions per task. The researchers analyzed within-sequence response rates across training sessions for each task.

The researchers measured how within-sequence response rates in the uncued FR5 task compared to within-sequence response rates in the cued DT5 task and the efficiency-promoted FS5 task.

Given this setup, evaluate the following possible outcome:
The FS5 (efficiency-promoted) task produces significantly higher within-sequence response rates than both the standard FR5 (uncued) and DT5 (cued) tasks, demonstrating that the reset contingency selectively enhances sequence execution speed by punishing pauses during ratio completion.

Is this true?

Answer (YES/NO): NO